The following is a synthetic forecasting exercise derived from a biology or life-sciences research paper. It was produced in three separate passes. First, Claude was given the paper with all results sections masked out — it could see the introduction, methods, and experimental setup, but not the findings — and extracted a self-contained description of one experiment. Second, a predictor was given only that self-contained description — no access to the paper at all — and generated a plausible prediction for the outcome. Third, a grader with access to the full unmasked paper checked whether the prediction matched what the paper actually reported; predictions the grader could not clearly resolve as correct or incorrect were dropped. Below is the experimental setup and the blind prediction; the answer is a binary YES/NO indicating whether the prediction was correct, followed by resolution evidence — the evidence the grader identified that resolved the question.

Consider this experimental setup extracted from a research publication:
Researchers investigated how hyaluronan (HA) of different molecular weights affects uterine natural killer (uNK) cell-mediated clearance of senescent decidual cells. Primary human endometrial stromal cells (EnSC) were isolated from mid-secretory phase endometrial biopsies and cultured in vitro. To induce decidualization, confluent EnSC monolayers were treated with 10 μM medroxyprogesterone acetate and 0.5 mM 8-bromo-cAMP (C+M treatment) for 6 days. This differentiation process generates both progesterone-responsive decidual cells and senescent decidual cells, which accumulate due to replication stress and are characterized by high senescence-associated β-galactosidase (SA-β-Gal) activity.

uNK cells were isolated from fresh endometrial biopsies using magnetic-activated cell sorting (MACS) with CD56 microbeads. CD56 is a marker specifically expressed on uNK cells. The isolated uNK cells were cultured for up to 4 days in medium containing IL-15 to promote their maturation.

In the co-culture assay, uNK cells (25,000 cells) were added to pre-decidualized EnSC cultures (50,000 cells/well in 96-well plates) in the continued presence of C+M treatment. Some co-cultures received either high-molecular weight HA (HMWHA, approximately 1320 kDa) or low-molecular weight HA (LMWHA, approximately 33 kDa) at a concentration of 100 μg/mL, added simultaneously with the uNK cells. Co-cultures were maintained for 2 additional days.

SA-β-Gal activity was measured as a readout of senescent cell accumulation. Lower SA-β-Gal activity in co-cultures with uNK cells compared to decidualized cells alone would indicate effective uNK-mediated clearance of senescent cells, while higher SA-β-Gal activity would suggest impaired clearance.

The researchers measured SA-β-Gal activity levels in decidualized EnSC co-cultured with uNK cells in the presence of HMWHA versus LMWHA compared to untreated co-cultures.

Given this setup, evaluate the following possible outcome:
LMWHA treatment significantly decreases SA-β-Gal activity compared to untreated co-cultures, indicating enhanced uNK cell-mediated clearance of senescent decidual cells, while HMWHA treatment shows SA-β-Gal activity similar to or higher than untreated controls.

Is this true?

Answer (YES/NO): NO